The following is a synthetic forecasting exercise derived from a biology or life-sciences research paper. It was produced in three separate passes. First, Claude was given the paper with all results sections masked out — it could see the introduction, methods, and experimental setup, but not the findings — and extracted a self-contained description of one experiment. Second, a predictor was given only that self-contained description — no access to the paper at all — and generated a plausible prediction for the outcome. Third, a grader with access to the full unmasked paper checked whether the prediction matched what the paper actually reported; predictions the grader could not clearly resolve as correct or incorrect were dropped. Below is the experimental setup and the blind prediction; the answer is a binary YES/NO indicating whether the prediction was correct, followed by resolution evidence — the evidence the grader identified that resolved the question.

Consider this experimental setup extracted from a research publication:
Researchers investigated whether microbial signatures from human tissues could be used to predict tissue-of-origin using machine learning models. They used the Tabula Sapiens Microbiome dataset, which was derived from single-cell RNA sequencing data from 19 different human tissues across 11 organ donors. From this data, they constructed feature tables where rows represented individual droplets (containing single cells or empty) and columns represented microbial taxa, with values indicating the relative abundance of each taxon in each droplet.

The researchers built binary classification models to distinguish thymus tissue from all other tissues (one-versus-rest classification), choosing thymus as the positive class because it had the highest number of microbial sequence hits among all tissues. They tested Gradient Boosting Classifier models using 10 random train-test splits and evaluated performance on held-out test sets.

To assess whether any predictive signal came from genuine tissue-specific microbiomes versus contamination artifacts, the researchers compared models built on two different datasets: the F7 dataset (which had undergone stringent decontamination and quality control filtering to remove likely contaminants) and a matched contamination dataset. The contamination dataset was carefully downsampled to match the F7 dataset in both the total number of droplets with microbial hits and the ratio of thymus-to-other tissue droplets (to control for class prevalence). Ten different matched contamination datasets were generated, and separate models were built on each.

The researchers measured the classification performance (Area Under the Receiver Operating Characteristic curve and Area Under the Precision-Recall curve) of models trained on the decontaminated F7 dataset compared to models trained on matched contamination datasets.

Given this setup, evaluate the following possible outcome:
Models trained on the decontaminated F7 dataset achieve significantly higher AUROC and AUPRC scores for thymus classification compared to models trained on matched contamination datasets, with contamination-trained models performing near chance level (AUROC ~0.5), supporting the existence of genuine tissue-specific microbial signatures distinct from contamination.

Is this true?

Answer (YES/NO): NO